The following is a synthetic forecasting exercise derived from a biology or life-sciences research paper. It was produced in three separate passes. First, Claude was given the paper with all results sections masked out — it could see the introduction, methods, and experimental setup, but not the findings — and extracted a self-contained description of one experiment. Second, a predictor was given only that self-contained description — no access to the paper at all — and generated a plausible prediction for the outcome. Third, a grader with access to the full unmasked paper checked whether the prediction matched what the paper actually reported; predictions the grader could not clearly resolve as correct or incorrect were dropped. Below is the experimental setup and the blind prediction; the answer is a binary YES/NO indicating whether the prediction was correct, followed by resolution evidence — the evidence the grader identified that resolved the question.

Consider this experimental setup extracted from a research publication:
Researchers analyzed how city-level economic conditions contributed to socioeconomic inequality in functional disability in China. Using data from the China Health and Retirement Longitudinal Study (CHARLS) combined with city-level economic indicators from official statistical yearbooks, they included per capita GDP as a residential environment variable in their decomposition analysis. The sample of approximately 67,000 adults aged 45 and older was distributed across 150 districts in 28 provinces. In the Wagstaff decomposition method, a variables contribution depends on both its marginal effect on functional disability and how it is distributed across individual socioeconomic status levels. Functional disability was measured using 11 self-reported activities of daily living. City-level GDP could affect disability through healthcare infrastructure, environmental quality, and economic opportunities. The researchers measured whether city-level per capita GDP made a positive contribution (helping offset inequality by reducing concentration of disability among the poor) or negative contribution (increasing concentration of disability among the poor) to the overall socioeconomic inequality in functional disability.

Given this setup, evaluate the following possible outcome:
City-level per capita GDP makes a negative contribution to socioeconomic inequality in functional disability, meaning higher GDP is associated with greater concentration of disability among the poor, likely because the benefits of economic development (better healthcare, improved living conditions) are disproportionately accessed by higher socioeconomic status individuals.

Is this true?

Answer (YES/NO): NO